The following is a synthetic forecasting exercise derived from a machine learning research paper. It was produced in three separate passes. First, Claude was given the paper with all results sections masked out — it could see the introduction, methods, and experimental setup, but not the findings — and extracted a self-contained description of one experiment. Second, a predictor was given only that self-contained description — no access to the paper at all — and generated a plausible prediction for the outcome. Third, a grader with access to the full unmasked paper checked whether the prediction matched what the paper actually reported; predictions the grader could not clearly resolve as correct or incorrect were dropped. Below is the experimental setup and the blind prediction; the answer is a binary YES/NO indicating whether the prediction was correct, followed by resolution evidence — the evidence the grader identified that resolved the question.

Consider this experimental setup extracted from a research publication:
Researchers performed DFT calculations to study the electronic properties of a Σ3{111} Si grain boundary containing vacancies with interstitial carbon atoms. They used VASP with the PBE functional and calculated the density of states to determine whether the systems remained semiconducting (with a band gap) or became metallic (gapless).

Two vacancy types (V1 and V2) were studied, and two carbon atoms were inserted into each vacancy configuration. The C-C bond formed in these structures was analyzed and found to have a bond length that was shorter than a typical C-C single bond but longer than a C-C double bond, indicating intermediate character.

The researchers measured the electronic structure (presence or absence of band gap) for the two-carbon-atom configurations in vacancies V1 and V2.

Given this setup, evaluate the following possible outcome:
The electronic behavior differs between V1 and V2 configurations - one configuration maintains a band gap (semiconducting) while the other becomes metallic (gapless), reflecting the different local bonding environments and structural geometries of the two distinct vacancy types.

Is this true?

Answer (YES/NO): NO